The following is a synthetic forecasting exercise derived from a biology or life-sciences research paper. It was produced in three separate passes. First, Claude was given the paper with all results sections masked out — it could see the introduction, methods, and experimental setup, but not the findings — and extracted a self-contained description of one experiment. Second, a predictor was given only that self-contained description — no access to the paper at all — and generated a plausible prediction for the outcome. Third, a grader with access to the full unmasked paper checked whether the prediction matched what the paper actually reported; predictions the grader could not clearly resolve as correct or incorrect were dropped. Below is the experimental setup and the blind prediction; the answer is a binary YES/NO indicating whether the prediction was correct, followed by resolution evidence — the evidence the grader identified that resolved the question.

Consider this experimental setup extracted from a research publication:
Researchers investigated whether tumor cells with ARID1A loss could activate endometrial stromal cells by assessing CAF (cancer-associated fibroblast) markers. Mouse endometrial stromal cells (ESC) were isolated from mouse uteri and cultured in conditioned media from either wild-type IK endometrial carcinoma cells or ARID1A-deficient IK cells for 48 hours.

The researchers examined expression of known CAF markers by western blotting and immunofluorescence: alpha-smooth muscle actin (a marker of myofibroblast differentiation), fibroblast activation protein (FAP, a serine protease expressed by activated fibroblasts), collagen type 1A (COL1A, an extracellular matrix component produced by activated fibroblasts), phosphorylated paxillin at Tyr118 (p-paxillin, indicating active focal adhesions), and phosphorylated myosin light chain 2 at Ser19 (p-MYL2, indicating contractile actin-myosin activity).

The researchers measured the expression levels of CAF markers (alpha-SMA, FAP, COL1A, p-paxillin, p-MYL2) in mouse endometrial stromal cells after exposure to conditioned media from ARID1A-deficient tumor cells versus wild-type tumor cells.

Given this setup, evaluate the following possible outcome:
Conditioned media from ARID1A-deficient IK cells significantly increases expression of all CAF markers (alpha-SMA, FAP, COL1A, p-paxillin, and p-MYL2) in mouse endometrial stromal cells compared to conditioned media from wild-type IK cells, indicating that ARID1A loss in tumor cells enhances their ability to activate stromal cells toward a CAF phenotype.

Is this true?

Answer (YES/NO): YES